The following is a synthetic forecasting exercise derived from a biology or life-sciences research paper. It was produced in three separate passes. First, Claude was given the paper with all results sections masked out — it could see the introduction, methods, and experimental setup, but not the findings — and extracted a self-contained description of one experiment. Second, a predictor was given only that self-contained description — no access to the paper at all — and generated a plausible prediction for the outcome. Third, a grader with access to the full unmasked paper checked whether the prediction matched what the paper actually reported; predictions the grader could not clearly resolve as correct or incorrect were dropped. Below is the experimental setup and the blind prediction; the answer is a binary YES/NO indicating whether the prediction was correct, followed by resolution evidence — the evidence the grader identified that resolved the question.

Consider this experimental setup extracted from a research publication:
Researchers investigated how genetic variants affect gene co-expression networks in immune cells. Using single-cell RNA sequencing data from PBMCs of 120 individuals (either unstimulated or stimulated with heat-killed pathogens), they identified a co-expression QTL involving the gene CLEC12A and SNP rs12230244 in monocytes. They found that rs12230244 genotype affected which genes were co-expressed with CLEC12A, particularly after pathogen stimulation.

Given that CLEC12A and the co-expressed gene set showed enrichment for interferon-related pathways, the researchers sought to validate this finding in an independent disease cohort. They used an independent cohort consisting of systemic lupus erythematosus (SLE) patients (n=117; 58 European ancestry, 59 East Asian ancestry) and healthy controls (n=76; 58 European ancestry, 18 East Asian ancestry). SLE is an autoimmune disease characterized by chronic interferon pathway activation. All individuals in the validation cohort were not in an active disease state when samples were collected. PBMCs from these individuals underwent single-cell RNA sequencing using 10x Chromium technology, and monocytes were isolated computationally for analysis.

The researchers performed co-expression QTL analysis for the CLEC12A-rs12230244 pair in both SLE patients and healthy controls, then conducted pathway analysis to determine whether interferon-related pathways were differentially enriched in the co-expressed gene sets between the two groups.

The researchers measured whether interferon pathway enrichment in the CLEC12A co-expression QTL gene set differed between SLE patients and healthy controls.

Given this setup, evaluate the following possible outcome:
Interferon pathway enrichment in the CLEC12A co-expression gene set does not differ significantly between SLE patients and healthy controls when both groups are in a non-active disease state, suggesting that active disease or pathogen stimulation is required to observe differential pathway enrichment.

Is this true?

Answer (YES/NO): NO